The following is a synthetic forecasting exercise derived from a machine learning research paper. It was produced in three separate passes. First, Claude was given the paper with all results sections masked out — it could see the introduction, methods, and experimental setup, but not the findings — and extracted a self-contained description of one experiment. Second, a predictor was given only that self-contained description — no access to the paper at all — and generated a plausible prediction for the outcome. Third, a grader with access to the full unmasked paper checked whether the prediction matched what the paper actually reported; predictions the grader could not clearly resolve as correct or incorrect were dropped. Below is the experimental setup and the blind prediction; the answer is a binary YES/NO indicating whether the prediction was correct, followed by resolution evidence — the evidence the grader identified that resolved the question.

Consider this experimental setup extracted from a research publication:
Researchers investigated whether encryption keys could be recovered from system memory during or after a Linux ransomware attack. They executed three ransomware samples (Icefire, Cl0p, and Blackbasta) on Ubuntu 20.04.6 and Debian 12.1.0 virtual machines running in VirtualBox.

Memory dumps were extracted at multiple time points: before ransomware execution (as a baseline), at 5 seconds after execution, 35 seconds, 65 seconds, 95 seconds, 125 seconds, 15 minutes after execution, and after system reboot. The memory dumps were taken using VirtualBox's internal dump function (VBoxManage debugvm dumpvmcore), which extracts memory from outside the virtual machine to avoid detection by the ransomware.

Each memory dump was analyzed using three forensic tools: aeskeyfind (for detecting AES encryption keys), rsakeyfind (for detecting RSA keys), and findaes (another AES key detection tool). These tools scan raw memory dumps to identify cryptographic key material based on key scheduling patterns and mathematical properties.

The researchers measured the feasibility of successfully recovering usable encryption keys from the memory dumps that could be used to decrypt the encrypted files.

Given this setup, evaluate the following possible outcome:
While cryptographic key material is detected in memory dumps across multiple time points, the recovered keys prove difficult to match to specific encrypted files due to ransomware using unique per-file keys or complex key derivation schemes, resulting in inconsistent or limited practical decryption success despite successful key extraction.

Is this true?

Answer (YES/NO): NO